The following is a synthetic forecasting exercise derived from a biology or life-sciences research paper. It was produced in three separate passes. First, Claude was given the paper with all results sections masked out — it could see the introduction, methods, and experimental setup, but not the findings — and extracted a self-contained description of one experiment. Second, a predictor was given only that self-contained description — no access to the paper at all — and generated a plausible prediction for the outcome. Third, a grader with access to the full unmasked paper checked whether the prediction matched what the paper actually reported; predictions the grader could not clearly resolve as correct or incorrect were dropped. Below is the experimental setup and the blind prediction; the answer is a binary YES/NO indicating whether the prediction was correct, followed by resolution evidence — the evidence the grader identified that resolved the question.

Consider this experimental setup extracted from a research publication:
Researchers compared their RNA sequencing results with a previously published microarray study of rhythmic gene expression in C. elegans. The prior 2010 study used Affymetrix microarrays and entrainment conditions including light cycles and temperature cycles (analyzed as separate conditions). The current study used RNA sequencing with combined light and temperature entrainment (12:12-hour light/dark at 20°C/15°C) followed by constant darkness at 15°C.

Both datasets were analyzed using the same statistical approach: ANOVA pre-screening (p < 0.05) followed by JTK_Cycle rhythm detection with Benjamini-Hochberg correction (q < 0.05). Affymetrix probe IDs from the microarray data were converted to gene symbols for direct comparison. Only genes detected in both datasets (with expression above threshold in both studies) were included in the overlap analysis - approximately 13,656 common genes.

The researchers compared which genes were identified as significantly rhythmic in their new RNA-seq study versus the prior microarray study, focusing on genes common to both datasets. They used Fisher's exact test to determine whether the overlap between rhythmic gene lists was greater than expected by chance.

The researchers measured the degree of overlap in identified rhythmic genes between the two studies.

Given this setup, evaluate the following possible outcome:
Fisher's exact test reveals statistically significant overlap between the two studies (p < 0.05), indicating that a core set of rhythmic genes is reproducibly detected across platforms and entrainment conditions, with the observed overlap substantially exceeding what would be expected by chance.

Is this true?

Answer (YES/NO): NO